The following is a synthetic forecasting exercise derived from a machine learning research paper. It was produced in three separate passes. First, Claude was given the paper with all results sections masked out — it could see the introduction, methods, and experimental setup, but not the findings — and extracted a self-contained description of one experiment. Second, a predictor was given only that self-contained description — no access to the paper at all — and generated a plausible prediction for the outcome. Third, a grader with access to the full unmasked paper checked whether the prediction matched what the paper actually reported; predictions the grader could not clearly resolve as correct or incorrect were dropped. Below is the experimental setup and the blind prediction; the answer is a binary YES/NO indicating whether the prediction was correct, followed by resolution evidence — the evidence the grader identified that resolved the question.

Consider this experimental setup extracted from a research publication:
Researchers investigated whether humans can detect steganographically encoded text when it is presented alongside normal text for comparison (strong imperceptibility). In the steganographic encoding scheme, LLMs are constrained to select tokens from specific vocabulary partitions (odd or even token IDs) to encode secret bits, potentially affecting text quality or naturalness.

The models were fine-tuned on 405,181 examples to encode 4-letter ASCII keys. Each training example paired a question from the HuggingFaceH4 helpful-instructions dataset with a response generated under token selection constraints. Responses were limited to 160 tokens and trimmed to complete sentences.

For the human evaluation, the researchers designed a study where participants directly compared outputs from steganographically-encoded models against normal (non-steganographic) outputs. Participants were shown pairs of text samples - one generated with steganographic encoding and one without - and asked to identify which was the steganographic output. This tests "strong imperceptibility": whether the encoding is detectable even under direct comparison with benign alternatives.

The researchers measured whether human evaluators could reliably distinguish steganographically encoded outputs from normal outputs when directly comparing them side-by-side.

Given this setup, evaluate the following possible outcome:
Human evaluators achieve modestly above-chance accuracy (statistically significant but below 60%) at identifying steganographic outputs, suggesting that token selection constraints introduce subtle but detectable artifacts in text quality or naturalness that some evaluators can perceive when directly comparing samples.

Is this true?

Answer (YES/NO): NO